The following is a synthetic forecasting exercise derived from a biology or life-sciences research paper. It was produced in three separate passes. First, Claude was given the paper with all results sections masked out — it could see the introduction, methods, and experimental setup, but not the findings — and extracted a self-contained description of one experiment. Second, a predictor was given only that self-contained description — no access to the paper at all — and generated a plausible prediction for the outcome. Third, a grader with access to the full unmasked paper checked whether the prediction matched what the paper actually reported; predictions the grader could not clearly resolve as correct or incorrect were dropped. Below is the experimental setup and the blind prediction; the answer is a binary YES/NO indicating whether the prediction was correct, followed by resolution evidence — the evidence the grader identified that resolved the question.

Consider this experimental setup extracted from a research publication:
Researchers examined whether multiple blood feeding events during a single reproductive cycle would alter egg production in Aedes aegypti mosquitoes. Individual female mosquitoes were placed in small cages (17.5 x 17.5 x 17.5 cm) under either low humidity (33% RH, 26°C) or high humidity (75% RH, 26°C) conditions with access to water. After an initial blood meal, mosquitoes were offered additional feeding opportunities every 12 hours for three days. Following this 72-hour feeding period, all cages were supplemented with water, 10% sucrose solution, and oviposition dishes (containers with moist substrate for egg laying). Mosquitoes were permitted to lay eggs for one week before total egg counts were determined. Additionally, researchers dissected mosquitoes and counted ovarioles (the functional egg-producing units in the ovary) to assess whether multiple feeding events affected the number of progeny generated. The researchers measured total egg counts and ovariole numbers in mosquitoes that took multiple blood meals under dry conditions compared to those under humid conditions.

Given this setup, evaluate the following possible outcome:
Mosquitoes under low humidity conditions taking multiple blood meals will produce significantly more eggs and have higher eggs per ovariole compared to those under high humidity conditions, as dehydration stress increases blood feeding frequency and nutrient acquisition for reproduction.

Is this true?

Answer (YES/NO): NO